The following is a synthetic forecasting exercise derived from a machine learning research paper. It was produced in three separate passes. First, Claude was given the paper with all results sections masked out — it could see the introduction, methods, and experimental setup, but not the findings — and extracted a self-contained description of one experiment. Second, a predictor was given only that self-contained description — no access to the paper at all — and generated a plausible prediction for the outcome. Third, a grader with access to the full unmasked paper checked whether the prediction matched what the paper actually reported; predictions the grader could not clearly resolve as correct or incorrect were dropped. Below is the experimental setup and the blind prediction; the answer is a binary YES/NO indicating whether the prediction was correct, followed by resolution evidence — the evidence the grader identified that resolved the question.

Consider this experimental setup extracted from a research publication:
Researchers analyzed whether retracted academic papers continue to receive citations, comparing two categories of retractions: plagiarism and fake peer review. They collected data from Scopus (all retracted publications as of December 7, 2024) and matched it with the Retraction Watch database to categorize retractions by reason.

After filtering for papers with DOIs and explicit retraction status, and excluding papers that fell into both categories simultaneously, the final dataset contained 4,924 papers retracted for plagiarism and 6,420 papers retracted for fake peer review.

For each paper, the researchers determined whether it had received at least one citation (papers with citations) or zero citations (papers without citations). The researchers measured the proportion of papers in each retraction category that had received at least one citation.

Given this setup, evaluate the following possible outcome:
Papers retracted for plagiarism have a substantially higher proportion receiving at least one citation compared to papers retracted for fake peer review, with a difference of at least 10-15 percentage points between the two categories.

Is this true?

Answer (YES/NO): YES